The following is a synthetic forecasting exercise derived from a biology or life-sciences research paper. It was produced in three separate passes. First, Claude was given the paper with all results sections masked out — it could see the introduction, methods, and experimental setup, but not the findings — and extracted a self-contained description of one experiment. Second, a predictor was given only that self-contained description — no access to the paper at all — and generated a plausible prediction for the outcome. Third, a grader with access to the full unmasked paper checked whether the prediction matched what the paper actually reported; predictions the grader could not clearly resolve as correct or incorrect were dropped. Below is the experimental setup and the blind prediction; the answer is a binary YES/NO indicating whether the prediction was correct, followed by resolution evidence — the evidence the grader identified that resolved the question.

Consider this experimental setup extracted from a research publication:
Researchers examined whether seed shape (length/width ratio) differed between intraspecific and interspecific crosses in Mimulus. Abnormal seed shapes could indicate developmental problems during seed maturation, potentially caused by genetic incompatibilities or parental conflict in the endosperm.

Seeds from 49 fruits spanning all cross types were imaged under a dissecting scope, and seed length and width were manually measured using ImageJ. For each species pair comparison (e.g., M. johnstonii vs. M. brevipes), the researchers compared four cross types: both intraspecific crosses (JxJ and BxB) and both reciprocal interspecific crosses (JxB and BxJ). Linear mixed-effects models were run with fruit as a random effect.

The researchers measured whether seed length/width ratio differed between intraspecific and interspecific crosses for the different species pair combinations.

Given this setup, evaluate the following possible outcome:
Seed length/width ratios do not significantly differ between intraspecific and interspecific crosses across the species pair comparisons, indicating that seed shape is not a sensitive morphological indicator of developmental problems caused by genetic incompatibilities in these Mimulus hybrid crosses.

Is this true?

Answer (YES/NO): NO